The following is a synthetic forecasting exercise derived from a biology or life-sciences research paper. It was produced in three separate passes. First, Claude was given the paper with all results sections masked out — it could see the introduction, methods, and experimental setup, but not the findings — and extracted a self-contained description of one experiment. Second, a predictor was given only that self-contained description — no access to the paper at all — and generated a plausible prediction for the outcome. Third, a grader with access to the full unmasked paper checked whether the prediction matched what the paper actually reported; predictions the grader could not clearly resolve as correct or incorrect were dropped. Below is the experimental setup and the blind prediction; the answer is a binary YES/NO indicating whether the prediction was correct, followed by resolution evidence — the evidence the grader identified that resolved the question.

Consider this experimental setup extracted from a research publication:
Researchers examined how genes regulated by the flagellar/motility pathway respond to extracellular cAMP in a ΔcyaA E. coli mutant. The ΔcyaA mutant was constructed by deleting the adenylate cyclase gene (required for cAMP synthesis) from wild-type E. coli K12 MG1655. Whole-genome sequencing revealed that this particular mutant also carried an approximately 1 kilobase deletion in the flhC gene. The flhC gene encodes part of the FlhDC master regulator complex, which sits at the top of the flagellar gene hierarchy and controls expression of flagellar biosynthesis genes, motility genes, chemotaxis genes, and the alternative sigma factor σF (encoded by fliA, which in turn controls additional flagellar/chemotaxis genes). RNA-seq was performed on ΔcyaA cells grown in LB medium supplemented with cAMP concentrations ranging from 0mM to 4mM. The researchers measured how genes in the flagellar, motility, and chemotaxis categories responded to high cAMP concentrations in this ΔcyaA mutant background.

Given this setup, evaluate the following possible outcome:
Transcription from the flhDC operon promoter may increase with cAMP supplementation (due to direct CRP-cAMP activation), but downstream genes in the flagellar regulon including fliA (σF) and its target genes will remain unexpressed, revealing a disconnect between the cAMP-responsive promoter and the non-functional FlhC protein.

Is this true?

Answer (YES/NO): NO